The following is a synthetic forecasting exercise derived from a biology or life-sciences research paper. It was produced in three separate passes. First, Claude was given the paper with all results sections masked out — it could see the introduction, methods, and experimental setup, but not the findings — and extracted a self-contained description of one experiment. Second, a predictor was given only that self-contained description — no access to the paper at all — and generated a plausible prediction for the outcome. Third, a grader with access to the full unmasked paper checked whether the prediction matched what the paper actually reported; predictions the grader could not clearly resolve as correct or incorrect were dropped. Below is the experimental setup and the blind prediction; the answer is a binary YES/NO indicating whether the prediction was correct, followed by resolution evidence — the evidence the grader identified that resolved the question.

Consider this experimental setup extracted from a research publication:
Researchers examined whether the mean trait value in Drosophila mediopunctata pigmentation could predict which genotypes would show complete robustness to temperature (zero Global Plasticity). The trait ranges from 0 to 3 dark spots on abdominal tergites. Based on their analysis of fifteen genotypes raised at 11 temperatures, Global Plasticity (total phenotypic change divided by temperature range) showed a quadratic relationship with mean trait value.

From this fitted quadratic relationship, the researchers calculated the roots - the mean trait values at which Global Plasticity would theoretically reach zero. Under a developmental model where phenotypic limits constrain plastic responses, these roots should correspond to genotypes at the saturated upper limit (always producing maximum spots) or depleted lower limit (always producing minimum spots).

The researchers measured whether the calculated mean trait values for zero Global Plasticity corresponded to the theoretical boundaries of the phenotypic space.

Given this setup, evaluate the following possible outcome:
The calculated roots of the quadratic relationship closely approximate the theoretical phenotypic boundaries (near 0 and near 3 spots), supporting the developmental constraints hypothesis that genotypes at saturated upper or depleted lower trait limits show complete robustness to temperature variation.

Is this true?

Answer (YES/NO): YES